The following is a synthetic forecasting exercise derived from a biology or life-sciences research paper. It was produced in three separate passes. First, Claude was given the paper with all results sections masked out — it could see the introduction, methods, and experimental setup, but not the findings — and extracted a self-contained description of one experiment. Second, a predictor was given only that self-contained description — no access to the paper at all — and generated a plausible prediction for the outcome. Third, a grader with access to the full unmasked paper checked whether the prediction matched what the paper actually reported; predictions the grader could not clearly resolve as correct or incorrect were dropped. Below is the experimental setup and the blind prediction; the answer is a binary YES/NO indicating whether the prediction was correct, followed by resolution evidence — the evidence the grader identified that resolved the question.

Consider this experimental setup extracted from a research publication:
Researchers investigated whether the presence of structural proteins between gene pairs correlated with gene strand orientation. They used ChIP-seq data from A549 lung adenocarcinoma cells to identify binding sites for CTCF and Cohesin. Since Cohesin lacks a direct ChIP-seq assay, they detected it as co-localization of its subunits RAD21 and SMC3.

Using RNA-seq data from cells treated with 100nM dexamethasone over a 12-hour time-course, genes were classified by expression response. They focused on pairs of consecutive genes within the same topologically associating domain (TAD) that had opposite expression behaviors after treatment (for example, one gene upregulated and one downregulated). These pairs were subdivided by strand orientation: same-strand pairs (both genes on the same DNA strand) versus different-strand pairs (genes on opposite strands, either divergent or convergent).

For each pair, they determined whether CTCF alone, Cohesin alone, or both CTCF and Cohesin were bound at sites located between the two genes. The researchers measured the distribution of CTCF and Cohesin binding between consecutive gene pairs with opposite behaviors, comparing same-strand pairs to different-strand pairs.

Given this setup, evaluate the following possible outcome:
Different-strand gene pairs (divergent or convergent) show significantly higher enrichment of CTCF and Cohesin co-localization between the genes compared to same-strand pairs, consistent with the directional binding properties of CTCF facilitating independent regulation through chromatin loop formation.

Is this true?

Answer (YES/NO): NO